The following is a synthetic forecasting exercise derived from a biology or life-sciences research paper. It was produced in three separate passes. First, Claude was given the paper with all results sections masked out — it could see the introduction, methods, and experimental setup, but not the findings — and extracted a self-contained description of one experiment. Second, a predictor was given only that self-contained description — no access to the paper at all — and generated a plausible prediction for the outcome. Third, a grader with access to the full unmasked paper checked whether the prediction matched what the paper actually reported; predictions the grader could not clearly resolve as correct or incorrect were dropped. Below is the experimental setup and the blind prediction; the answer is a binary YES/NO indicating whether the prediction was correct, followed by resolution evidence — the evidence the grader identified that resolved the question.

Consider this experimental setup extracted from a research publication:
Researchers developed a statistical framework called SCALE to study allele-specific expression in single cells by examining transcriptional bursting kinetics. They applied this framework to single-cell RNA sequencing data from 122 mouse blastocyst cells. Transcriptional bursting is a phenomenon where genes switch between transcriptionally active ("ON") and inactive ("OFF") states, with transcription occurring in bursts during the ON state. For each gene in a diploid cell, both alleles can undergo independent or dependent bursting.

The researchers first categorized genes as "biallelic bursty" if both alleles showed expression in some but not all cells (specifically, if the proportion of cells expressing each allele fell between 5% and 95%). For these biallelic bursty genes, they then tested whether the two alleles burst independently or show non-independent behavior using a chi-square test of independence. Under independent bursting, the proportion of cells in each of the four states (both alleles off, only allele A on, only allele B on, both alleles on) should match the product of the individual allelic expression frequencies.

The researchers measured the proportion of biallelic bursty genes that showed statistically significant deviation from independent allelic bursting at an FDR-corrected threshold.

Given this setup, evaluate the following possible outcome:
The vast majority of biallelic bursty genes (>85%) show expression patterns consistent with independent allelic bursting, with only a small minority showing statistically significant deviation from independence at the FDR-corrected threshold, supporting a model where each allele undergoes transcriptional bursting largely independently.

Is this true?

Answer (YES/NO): YES